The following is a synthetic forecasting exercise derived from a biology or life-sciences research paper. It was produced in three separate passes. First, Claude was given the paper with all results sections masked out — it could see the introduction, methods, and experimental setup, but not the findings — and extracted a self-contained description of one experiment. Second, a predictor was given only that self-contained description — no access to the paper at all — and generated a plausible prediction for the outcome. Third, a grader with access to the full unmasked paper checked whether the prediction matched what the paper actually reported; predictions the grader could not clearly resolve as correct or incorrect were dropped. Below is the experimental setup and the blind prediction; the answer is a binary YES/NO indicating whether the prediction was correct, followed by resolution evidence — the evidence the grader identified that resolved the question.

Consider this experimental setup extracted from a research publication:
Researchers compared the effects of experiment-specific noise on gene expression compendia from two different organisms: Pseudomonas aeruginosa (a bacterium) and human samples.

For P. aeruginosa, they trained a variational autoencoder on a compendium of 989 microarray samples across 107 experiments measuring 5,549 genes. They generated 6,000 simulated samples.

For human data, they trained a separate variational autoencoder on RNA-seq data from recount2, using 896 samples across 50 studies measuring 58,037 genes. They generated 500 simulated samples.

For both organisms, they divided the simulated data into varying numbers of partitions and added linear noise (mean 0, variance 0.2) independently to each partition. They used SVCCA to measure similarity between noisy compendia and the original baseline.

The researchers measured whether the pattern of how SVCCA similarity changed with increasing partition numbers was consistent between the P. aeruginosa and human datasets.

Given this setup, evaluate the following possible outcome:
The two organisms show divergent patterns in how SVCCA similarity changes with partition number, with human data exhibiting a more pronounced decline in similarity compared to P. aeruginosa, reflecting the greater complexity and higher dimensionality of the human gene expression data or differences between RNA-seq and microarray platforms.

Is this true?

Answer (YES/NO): NO